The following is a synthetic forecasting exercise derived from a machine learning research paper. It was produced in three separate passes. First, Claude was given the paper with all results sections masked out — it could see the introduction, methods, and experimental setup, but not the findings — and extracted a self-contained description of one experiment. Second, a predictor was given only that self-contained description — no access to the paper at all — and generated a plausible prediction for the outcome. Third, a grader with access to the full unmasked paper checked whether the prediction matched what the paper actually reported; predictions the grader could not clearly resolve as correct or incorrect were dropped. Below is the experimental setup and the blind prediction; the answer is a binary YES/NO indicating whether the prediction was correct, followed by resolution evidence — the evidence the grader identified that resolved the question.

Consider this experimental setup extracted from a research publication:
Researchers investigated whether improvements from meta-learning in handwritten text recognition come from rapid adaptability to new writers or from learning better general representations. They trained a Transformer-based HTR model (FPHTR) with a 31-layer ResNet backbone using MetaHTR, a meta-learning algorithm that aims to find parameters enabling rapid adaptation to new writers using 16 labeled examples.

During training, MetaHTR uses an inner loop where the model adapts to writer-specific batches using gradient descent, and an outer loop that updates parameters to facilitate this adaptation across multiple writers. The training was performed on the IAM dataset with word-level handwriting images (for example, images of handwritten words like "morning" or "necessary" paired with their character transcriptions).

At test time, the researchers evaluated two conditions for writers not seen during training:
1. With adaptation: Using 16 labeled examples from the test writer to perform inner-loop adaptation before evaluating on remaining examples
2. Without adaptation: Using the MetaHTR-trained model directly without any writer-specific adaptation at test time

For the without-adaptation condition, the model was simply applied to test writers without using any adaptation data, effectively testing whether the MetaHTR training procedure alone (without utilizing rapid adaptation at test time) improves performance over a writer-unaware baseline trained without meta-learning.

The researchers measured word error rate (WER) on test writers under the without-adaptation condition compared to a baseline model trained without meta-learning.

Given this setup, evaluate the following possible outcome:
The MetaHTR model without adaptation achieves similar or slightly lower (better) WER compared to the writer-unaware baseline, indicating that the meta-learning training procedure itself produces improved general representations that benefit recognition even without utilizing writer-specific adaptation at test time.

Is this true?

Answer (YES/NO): YES